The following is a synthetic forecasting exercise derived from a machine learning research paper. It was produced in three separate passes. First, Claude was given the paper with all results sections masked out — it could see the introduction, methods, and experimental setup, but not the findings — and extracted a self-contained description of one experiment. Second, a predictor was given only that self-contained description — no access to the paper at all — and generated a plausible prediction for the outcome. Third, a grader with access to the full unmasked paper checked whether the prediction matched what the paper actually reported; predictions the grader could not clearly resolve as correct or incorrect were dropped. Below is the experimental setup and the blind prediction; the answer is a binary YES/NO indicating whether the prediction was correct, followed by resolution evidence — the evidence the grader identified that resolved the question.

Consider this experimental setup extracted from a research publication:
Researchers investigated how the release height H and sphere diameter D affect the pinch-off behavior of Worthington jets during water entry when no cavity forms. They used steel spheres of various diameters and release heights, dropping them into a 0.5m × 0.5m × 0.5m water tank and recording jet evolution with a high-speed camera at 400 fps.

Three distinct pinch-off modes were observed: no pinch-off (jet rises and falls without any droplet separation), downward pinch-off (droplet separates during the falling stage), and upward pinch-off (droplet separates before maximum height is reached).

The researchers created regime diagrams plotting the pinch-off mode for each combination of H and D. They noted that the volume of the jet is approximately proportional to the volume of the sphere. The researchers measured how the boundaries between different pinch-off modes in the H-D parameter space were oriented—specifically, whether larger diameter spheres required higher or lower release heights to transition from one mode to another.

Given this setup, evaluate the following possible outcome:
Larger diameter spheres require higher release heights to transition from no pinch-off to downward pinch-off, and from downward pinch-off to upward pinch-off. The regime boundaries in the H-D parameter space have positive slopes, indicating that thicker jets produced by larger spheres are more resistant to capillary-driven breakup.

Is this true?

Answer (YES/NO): YES